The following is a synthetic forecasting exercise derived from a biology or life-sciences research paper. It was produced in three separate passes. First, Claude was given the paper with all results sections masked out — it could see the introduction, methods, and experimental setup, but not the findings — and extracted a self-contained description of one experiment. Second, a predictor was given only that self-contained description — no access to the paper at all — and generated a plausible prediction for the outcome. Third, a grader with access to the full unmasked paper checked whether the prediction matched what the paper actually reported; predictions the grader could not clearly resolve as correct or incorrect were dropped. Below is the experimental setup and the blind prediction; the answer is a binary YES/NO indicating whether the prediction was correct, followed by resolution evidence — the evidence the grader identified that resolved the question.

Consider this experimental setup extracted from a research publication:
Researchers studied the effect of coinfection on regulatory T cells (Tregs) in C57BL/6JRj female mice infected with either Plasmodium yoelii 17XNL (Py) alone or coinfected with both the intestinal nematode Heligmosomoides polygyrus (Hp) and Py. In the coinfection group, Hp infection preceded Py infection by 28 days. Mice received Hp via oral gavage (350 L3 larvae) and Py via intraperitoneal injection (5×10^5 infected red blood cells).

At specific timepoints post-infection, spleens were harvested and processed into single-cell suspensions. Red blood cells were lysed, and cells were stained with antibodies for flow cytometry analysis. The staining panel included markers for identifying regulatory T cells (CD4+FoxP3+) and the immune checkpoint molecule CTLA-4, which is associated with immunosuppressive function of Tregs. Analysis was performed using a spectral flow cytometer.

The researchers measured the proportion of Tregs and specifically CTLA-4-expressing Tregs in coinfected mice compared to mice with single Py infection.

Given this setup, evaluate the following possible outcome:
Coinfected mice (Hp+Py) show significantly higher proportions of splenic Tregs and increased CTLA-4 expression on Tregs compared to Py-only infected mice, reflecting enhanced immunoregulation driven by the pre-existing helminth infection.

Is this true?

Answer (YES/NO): NO